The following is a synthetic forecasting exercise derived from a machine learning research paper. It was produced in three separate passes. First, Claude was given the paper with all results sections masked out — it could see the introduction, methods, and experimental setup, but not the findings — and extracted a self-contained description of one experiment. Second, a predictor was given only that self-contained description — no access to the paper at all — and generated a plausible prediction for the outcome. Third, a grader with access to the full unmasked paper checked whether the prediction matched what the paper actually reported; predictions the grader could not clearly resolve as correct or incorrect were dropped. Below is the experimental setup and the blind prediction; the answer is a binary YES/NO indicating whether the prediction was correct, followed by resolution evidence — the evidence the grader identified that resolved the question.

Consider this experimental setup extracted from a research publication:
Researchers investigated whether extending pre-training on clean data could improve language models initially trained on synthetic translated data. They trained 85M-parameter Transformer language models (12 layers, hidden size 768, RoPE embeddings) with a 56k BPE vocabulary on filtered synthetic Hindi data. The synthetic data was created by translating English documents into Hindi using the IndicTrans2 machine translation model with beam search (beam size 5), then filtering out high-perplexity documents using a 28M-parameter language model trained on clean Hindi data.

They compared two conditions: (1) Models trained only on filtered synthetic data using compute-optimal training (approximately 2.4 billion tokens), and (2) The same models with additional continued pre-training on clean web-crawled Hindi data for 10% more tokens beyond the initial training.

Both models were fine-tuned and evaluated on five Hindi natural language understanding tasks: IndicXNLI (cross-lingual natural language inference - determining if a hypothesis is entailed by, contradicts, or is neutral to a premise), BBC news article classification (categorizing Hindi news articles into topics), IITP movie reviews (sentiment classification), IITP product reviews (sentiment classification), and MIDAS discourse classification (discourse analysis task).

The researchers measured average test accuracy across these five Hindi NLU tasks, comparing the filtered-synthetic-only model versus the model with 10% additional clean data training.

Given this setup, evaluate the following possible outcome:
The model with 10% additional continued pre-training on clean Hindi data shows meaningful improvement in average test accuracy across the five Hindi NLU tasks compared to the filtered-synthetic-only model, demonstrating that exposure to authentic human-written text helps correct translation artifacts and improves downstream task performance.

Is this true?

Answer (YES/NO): YES